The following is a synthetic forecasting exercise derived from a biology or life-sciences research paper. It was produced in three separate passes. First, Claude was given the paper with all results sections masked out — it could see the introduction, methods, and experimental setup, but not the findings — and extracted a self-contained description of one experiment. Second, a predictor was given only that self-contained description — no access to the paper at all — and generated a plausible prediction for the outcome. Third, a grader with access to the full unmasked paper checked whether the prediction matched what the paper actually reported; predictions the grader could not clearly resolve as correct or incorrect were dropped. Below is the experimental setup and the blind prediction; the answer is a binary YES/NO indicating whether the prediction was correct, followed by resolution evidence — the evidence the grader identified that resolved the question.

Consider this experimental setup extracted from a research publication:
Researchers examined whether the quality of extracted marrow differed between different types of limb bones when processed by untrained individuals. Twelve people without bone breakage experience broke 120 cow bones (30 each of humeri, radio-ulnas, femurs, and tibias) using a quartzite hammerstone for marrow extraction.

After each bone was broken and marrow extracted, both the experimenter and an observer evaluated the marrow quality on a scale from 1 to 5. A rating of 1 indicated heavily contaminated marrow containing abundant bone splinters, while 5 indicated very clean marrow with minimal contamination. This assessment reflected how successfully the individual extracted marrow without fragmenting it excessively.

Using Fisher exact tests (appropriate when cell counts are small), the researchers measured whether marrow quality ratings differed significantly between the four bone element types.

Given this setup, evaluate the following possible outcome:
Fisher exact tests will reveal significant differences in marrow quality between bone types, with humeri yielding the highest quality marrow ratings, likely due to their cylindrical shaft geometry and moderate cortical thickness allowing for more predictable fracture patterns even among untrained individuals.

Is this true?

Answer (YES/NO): NO